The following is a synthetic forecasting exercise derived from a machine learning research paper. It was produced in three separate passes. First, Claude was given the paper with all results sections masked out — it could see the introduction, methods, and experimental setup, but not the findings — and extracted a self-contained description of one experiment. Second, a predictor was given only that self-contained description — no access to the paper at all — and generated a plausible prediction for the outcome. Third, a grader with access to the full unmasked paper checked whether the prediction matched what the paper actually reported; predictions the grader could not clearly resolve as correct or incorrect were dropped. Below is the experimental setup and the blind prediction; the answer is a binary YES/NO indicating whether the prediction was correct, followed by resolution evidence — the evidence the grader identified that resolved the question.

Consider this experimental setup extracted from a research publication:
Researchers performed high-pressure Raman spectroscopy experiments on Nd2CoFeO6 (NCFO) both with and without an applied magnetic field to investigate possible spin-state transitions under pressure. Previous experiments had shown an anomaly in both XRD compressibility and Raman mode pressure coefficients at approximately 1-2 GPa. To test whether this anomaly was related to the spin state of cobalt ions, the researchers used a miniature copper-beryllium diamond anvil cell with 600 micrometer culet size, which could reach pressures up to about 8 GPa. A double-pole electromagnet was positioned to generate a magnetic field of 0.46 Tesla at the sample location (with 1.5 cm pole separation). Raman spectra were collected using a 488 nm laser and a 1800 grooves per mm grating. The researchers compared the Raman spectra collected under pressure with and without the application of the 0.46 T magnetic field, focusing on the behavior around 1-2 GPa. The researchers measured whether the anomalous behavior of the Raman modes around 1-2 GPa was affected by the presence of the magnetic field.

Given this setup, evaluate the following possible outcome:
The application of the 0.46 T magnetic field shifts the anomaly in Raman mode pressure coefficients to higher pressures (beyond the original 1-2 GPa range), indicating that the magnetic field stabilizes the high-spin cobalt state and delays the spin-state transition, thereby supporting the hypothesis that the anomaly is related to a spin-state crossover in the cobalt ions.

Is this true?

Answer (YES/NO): NO